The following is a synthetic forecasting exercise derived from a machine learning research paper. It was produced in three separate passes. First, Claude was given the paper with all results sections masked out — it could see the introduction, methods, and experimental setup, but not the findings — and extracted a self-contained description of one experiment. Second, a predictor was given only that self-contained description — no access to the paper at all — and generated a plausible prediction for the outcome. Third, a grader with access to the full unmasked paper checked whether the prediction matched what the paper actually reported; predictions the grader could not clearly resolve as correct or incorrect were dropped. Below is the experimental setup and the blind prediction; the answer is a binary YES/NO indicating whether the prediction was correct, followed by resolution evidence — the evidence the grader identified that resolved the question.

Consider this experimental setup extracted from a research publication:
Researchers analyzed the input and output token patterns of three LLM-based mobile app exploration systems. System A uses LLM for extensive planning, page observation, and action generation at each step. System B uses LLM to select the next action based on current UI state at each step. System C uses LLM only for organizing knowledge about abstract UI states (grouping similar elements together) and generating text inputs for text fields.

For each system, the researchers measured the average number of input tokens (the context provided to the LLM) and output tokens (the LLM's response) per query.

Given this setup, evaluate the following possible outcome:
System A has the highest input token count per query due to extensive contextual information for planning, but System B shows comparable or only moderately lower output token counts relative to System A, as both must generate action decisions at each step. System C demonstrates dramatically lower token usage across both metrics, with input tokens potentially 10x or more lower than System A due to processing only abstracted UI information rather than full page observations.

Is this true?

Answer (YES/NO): NO